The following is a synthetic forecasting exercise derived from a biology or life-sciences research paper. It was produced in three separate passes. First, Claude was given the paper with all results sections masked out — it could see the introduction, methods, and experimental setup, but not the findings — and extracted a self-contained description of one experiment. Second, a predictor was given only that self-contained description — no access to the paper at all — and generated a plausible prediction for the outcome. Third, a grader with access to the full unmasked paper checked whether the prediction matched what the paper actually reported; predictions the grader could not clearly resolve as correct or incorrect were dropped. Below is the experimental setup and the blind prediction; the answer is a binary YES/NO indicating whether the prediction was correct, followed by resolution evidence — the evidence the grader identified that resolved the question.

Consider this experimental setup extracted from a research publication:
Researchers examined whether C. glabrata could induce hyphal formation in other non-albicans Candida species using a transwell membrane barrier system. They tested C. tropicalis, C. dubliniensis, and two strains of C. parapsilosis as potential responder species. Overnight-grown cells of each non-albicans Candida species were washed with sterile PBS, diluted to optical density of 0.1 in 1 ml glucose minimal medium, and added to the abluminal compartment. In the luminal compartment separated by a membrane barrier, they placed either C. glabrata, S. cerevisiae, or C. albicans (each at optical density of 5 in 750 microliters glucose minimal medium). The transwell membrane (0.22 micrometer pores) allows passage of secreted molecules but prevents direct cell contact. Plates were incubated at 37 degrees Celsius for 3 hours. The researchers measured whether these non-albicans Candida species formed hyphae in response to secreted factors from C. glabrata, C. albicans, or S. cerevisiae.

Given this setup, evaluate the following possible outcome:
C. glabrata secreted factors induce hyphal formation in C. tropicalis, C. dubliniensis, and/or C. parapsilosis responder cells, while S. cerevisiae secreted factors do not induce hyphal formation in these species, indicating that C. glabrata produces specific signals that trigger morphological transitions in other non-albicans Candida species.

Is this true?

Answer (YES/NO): NO